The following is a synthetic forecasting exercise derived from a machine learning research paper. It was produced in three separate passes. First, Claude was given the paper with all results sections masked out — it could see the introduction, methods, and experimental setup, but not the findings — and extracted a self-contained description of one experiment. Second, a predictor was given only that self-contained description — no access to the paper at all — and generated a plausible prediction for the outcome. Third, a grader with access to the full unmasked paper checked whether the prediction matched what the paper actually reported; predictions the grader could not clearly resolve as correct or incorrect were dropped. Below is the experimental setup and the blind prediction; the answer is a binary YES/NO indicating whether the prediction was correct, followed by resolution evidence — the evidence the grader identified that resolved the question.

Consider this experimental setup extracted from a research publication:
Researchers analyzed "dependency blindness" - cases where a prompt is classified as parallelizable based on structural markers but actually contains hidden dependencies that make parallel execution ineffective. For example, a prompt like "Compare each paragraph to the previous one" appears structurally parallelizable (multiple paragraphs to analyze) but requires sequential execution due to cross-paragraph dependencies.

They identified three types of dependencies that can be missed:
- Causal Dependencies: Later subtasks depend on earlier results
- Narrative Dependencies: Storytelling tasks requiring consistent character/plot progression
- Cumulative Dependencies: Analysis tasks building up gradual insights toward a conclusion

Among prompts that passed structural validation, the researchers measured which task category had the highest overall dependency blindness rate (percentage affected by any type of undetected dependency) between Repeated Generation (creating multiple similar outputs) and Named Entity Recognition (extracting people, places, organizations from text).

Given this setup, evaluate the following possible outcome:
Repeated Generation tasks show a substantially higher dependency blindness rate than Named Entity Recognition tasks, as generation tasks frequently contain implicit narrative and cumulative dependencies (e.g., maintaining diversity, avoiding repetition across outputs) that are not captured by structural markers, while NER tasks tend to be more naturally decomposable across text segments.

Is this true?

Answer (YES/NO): YES